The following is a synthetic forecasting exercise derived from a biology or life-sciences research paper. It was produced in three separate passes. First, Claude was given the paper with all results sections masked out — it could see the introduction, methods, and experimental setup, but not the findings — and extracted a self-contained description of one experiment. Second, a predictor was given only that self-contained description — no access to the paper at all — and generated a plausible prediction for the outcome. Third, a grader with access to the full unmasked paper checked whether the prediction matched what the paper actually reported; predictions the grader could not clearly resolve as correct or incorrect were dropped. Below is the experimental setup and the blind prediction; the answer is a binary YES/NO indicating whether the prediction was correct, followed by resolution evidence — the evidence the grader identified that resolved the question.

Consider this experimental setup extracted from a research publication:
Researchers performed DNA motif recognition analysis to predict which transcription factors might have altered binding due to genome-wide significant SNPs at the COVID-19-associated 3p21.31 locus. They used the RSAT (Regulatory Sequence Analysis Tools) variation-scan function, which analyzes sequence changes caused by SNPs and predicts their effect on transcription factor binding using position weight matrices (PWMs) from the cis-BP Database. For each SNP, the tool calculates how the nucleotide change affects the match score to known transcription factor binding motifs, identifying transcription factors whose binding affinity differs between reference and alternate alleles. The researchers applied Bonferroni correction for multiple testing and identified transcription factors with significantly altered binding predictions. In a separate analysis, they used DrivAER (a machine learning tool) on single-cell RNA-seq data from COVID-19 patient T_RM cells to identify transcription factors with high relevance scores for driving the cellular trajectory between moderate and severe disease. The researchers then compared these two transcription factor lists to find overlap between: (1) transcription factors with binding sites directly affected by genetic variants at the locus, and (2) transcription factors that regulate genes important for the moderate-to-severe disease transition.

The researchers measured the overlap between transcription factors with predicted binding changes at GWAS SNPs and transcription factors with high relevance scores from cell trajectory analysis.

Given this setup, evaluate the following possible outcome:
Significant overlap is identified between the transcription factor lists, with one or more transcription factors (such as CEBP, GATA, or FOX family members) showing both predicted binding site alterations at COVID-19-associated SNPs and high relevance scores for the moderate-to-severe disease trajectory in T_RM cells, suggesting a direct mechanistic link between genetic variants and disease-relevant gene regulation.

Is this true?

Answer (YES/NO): YES